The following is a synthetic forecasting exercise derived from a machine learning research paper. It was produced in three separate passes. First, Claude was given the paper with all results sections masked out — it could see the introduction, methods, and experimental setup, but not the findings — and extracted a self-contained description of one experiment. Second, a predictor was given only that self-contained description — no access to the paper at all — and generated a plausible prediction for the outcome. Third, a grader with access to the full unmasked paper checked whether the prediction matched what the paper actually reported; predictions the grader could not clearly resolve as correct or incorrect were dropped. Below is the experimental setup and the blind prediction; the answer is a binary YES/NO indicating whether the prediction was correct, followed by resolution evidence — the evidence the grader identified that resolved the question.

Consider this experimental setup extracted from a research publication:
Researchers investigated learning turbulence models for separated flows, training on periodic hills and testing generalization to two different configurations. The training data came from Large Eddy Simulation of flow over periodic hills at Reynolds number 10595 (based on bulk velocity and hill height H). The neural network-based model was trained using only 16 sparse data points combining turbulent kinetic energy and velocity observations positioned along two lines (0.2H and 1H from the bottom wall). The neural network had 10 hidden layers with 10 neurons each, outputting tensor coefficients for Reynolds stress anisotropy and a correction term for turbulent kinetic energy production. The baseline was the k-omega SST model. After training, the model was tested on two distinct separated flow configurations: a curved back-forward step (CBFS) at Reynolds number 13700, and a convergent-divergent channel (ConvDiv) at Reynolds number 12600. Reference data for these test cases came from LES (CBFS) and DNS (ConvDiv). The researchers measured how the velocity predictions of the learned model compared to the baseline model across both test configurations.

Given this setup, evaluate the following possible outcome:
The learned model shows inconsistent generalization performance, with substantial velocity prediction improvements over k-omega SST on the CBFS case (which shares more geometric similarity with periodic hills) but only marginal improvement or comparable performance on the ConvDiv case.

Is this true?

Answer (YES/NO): NO